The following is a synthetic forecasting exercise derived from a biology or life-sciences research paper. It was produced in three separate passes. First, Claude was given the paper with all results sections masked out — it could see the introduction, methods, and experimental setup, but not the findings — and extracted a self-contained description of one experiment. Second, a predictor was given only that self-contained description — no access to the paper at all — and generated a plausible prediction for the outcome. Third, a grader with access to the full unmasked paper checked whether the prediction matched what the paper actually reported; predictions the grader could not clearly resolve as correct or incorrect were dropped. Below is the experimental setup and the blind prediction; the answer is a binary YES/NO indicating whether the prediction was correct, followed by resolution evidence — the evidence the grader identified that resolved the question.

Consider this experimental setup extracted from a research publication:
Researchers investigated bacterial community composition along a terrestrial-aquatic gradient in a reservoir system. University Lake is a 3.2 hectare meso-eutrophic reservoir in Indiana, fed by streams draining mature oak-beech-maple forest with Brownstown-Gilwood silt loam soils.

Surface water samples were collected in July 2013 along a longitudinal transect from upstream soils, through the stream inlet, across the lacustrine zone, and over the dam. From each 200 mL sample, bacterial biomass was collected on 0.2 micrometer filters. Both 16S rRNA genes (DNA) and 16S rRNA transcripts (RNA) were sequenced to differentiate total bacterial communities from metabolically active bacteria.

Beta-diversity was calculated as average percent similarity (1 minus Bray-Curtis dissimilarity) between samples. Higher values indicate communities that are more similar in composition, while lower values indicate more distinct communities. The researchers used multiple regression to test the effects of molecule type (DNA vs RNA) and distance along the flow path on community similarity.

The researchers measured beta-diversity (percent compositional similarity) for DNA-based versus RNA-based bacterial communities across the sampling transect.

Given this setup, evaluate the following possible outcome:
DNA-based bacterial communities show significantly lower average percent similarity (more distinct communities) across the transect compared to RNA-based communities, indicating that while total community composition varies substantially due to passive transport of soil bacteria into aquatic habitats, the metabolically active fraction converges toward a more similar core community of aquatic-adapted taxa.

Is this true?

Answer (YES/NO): NO